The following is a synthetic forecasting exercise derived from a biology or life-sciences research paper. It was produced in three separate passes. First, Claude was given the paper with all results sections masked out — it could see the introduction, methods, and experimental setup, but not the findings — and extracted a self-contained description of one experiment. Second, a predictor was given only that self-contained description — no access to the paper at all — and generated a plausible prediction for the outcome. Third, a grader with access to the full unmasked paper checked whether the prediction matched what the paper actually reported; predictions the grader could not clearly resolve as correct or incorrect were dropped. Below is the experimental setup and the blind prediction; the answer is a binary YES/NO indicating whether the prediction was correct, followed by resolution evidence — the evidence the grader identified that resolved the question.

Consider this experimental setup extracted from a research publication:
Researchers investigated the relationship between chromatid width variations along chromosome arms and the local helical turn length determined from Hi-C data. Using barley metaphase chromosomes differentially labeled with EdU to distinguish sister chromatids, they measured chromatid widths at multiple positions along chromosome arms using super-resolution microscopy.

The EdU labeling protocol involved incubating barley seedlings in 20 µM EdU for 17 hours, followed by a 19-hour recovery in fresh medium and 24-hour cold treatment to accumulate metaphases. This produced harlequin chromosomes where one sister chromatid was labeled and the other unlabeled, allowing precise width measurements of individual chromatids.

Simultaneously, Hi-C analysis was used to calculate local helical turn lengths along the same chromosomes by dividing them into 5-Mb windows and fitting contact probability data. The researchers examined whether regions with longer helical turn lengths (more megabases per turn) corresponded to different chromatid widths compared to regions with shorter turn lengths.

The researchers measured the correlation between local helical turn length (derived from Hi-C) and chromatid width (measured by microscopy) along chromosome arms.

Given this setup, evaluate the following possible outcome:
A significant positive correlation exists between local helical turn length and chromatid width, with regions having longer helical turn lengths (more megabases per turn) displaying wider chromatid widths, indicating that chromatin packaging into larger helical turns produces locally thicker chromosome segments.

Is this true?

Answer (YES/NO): YES